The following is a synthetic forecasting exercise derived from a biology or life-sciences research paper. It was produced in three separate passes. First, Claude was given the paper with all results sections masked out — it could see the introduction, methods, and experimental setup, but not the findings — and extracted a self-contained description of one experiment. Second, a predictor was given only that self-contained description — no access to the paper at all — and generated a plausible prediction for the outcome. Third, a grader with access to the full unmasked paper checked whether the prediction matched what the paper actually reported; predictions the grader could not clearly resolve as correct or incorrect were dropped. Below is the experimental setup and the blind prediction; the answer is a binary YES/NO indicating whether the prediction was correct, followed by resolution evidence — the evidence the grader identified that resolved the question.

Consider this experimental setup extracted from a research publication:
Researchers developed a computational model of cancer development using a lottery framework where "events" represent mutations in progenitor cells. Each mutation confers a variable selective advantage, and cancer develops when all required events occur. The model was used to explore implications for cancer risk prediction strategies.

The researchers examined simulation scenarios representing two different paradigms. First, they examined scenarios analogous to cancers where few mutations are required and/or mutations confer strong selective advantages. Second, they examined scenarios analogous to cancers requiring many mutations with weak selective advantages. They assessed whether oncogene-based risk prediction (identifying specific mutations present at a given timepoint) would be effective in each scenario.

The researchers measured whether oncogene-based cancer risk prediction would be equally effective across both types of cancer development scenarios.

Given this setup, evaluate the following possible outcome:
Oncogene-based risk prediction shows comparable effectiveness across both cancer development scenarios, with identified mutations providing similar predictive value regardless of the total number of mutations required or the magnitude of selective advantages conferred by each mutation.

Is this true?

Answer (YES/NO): NO